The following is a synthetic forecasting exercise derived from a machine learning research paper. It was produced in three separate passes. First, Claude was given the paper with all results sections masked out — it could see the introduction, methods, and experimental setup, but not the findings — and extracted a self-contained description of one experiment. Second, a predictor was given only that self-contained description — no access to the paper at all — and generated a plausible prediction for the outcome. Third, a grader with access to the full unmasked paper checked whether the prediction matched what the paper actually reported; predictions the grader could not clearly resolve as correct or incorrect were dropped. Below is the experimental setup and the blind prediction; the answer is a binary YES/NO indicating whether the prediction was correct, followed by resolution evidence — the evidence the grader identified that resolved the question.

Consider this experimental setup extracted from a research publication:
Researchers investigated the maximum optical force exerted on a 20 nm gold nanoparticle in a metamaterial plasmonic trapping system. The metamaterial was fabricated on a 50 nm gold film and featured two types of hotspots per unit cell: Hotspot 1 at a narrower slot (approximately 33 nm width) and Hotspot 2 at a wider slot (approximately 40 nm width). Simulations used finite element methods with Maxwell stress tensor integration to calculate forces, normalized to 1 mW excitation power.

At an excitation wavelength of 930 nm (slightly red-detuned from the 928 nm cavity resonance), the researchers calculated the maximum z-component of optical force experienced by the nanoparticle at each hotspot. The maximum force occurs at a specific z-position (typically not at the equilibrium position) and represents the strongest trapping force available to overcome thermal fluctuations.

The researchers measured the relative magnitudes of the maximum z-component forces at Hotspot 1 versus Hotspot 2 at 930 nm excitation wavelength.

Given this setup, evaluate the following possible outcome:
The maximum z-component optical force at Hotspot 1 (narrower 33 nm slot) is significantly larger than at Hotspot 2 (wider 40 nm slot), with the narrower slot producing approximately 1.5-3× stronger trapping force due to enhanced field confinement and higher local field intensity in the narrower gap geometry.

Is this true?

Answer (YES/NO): NO